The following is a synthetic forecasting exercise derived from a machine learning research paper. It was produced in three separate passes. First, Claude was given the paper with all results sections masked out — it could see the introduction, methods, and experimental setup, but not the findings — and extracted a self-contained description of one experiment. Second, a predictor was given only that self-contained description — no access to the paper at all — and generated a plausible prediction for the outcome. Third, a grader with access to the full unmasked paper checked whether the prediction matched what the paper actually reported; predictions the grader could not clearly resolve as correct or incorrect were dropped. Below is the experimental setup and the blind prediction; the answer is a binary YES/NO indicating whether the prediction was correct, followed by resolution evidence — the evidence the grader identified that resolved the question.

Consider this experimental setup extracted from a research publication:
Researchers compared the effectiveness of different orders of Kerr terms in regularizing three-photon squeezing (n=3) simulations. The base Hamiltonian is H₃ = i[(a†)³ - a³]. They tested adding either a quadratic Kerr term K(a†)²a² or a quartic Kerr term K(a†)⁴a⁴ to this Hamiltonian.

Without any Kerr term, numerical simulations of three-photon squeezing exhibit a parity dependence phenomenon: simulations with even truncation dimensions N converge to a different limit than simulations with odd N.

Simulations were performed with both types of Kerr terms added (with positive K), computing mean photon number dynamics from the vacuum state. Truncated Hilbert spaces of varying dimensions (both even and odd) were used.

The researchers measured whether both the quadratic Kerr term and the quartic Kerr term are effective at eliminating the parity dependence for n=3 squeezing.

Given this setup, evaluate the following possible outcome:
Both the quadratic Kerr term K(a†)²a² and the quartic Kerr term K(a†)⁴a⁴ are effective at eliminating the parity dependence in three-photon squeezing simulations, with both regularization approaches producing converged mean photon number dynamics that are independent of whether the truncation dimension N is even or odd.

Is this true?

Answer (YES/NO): YES